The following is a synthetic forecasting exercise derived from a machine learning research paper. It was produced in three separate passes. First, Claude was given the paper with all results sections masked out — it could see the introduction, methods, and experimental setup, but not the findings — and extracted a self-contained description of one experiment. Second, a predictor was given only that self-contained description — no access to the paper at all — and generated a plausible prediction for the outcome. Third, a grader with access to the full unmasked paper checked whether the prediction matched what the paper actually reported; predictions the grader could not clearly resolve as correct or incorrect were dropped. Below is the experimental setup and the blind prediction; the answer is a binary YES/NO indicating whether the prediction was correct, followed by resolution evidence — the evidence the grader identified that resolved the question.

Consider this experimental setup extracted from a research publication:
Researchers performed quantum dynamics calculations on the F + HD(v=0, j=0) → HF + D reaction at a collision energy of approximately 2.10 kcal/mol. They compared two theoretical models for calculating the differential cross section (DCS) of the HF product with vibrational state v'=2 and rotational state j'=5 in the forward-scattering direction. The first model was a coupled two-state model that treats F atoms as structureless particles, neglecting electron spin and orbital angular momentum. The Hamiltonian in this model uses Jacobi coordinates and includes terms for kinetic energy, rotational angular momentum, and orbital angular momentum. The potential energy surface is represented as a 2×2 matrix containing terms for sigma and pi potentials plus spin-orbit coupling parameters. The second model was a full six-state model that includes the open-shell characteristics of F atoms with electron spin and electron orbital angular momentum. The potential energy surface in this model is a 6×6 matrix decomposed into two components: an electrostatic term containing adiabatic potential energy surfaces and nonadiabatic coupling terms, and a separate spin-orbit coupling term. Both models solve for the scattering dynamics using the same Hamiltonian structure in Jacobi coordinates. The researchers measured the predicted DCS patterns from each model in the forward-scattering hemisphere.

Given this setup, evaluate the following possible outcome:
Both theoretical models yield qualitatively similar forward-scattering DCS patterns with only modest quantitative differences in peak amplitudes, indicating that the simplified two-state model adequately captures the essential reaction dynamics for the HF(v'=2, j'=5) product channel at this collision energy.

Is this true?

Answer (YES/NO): NO